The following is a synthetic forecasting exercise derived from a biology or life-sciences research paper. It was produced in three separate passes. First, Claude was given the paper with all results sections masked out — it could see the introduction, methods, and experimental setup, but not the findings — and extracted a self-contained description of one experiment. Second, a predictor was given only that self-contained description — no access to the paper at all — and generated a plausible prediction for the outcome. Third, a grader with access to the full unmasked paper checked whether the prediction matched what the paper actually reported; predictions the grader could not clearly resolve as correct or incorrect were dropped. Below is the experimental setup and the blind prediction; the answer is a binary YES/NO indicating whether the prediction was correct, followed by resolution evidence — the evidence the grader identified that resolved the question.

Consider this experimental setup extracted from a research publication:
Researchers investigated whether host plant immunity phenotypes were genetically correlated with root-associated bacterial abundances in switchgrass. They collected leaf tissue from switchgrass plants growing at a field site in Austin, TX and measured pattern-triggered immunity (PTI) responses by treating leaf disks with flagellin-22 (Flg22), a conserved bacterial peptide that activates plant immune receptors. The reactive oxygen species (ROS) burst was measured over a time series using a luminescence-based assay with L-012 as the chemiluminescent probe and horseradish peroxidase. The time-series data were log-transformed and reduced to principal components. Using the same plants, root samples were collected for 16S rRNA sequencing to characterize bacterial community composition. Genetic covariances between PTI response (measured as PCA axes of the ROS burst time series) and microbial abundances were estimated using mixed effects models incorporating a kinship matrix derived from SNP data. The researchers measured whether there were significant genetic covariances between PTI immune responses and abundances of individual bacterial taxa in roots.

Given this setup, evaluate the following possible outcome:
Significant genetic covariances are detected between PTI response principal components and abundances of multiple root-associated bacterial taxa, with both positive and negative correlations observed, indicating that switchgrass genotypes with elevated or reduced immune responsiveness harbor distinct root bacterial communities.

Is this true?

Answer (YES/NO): YES